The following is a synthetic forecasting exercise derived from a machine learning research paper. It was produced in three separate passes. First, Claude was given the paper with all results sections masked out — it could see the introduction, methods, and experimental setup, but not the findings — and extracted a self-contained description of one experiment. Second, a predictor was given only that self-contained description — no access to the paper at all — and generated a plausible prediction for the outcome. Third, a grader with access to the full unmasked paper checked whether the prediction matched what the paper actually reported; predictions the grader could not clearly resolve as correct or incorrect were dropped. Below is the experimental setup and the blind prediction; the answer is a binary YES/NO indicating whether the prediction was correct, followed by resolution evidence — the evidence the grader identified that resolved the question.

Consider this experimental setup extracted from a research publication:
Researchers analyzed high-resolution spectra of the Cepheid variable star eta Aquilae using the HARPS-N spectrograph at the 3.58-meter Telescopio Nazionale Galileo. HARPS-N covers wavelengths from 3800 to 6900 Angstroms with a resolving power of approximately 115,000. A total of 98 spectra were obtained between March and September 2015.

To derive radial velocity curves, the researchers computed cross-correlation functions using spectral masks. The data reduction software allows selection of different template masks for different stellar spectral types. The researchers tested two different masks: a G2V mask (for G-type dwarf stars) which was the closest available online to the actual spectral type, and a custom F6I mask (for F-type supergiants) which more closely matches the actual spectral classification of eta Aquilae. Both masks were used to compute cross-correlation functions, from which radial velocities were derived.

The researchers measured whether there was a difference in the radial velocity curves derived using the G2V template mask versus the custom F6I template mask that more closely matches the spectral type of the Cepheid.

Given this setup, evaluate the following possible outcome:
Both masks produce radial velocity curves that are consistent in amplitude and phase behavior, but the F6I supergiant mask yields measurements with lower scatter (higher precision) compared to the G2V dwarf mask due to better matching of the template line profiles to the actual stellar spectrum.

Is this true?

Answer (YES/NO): NO